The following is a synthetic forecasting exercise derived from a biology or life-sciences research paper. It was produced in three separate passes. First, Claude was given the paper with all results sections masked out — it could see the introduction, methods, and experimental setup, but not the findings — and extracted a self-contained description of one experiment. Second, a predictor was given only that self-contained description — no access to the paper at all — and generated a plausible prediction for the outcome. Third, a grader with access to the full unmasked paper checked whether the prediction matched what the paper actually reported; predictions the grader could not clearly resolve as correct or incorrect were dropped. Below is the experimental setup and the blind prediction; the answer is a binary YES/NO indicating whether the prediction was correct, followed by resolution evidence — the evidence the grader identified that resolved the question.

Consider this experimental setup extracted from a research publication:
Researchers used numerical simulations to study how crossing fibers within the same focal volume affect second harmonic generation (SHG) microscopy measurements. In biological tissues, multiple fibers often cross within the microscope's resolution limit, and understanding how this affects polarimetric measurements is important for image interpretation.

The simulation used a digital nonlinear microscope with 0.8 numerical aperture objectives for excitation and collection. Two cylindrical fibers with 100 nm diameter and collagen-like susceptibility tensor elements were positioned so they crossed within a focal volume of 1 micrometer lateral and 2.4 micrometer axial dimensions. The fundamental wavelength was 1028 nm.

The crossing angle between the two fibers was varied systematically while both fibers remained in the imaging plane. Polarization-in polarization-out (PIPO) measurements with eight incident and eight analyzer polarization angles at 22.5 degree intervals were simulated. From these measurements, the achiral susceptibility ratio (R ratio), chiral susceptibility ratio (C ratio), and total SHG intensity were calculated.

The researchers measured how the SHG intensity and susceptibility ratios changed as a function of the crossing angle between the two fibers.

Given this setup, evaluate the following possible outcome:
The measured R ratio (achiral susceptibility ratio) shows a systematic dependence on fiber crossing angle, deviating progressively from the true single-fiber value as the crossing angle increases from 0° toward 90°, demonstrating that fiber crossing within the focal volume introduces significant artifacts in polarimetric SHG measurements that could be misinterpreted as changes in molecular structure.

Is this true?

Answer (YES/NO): YES